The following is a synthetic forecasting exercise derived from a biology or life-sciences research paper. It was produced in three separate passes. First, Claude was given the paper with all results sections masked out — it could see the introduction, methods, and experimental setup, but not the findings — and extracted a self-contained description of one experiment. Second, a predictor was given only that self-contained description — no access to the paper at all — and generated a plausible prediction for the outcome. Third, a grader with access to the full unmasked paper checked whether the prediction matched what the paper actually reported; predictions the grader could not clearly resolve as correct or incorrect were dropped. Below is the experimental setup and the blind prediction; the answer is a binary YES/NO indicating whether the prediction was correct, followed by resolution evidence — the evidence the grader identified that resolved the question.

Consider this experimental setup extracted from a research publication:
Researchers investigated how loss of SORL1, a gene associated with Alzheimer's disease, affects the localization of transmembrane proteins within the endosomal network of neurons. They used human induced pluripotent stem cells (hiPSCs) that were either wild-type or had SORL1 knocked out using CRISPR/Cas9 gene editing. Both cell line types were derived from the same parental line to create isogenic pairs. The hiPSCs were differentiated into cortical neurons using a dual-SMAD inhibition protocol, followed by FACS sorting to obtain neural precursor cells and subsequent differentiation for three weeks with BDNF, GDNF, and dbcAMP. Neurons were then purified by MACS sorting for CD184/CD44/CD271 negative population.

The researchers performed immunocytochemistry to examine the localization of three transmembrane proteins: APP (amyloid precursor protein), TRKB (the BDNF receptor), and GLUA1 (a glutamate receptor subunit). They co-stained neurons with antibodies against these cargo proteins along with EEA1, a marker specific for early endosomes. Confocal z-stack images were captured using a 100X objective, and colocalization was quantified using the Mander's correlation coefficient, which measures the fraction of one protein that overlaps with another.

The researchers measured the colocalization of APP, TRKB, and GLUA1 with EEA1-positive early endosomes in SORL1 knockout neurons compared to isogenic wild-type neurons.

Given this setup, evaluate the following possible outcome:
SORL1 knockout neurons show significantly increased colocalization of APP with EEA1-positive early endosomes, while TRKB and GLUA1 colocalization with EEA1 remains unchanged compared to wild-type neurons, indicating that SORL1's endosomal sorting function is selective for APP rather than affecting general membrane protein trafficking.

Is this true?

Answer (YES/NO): NO